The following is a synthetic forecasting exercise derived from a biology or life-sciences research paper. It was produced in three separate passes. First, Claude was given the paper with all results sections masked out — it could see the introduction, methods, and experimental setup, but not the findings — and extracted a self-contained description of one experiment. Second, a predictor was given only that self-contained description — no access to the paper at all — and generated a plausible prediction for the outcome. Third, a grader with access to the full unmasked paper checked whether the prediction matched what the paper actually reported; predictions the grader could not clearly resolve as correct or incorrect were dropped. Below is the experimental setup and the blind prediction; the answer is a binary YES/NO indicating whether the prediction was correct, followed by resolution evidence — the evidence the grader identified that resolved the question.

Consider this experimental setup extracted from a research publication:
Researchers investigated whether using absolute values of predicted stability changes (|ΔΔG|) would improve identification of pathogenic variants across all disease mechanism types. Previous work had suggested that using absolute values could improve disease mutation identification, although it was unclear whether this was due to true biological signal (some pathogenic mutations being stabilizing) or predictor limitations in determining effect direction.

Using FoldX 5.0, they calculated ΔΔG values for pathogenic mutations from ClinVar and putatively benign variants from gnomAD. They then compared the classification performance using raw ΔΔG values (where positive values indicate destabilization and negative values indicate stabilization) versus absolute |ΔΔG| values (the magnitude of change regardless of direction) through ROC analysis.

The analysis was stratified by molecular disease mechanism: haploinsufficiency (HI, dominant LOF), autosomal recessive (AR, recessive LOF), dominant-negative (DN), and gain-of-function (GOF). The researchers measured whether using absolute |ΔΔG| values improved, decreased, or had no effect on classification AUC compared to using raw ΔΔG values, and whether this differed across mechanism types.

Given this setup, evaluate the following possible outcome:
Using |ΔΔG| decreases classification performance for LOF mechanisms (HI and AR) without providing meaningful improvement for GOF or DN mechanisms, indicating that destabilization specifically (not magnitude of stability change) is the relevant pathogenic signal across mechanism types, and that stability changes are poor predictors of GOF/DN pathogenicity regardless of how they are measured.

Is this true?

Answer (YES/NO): NO